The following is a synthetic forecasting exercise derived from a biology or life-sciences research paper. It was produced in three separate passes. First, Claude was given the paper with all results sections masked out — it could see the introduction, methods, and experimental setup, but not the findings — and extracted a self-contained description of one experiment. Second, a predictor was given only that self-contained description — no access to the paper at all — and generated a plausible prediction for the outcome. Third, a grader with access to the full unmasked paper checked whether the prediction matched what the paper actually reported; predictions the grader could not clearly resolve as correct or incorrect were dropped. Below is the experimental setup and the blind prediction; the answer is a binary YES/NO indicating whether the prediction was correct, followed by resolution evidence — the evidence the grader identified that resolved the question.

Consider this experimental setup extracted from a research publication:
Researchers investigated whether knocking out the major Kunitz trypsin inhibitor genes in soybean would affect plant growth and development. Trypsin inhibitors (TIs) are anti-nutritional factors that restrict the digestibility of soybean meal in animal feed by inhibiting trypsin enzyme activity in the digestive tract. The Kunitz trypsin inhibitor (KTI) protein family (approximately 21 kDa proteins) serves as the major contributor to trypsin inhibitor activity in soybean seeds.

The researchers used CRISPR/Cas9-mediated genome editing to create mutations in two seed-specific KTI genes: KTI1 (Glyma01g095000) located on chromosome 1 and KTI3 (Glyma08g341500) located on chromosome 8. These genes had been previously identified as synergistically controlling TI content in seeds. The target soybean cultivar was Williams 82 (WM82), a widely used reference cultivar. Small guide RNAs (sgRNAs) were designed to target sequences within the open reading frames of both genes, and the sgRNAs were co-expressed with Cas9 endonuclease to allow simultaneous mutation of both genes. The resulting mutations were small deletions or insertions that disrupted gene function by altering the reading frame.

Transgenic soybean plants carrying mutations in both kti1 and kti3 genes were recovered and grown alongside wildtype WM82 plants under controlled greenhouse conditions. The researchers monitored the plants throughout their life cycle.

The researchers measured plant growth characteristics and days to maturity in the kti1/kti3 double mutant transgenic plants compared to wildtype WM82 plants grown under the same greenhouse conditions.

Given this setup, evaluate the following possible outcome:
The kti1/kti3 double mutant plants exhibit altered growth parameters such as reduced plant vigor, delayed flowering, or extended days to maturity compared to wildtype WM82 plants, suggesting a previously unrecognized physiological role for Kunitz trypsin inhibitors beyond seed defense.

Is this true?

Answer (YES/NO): NO